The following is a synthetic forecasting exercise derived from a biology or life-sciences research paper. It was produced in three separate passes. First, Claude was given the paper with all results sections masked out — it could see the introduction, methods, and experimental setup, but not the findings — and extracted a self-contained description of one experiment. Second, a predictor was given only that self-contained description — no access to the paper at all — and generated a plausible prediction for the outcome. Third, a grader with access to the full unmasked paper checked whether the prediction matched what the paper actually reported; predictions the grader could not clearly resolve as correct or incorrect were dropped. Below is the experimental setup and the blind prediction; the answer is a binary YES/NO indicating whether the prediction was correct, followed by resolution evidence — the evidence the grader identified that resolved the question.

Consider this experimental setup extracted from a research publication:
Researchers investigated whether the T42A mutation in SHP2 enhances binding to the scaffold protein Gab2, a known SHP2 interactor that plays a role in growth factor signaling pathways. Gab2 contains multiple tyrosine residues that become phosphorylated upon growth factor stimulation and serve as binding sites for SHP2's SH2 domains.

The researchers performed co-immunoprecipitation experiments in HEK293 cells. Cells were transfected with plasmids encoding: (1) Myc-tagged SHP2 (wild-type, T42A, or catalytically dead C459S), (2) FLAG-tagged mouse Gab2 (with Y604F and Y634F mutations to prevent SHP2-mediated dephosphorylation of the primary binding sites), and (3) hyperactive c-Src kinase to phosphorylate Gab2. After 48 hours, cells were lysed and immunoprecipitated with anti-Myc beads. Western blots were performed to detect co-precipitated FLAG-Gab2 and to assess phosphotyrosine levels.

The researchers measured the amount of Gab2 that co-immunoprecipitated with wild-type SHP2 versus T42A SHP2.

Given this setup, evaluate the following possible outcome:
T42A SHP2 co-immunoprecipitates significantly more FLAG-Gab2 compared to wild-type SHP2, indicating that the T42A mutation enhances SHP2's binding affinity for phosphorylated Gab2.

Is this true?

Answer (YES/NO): YES